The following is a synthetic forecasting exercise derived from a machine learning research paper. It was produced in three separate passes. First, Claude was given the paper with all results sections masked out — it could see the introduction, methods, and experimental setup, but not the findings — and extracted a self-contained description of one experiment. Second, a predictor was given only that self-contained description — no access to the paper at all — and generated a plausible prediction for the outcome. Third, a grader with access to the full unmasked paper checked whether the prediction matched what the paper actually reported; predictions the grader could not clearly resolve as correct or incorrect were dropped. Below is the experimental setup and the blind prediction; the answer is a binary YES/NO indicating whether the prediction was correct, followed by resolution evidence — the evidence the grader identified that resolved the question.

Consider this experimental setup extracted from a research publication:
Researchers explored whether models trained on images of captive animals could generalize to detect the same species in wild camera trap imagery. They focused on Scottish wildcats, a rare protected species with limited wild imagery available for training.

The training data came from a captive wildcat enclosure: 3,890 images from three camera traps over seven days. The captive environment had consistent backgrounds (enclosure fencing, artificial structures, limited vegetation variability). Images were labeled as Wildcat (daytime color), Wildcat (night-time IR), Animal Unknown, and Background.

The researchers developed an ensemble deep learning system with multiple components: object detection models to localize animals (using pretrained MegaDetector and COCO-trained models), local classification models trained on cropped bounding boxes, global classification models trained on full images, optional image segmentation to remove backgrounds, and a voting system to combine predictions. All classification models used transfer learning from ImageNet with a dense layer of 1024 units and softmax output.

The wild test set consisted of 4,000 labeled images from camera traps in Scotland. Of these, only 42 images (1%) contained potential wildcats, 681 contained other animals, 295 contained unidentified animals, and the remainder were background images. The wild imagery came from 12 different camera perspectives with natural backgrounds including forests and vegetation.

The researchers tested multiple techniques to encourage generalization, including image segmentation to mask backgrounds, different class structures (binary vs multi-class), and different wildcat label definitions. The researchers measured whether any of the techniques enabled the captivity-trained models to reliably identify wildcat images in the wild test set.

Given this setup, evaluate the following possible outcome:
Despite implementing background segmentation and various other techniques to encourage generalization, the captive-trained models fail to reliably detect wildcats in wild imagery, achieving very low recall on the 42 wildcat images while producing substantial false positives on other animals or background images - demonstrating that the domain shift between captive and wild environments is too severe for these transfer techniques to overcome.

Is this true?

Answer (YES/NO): NO